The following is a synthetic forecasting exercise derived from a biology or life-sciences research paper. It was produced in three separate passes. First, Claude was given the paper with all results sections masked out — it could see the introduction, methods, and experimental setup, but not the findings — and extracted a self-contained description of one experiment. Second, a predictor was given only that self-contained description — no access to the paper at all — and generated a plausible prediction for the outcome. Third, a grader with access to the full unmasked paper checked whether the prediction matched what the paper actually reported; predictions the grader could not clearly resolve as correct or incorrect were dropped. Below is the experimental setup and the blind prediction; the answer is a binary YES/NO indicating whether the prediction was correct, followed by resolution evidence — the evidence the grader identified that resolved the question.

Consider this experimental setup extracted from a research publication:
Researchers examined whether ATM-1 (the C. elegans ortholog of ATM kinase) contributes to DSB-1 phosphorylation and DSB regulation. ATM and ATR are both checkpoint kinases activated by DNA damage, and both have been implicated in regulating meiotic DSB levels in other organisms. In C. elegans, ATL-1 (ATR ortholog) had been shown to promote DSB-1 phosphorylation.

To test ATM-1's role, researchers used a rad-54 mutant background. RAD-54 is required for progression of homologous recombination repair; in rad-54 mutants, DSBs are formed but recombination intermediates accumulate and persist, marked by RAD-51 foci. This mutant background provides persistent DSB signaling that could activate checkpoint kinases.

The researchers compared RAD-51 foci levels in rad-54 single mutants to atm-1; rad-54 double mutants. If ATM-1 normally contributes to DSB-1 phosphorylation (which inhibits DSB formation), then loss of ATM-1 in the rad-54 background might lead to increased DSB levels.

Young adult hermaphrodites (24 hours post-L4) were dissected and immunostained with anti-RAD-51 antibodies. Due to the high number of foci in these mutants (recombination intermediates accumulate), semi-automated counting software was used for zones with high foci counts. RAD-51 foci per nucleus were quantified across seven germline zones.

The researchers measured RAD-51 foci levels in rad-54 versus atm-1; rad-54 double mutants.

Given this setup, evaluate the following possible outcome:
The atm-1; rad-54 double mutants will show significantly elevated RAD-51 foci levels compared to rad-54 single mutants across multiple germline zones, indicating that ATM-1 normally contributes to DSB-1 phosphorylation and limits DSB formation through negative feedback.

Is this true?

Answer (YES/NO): NO